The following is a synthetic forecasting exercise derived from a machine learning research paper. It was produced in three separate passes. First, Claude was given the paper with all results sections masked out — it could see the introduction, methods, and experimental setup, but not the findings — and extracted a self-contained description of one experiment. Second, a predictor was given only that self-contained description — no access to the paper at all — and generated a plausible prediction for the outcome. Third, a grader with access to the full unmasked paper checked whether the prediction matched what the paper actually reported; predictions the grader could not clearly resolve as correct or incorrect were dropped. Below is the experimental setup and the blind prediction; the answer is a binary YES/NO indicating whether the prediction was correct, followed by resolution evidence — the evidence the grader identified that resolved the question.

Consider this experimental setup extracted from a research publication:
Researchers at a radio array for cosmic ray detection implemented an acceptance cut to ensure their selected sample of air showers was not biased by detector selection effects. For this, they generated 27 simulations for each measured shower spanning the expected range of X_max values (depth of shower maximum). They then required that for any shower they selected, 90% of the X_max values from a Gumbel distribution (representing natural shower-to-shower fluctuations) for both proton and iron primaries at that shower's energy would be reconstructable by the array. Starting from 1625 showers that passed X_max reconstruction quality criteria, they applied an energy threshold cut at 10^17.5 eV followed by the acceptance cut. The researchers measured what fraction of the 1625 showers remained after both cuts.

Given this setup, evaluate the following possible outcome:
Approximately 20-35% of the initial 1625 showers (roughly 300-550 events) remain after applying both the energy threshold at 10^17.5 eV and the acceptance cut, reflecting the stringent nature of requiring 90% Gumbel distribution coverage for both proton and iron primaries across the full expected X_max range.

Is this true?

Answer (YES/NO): NO